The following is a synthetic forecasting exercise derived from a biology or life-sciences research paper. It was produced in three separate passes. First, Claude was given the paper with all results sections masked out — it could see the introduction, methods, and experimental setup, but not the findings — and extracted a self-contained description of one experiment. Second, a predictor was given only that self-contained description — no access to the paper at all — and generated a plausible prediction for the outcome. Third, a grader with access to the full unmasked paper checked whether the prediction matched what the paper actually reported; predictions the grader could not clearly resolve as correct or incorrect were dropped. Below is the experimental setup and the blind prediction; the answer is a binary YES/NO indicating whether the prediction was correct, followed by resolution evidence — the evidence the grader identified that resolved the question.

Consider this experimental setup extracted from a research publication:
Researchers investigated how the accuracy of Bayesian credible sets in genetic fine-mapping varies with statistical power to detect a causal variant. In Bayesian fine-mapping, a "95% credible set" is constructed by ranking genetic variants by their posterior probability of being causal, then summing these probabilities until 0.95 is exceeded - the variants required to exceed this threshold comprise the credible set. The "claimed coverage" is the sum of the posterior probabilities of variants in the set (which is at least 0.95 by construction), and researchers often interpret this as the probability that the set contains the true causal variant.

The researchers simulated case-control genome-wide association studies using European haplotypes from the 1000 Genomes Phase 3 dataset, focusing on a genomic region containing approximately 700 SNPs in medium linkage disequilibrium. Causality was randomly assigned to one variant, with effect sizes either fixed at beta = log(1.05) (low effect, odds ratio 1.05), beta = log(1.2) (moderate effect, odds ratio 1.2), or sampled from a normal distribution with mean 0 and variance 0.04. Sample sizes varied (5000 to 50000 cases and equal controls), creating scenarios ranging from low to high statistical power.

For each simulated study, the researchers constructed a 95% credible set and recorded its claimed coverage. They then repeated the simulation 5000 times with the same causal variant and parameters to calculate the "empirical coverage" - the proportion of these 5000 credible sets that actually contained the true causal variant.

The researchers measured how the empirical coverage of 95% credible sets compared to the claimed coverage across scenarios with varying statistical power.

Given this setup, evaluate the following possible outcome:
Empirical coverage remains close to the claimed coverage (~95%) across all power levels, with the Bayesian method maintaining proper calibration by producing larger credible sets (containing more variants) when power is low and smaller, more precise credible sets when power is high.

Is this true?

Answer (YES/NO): NO